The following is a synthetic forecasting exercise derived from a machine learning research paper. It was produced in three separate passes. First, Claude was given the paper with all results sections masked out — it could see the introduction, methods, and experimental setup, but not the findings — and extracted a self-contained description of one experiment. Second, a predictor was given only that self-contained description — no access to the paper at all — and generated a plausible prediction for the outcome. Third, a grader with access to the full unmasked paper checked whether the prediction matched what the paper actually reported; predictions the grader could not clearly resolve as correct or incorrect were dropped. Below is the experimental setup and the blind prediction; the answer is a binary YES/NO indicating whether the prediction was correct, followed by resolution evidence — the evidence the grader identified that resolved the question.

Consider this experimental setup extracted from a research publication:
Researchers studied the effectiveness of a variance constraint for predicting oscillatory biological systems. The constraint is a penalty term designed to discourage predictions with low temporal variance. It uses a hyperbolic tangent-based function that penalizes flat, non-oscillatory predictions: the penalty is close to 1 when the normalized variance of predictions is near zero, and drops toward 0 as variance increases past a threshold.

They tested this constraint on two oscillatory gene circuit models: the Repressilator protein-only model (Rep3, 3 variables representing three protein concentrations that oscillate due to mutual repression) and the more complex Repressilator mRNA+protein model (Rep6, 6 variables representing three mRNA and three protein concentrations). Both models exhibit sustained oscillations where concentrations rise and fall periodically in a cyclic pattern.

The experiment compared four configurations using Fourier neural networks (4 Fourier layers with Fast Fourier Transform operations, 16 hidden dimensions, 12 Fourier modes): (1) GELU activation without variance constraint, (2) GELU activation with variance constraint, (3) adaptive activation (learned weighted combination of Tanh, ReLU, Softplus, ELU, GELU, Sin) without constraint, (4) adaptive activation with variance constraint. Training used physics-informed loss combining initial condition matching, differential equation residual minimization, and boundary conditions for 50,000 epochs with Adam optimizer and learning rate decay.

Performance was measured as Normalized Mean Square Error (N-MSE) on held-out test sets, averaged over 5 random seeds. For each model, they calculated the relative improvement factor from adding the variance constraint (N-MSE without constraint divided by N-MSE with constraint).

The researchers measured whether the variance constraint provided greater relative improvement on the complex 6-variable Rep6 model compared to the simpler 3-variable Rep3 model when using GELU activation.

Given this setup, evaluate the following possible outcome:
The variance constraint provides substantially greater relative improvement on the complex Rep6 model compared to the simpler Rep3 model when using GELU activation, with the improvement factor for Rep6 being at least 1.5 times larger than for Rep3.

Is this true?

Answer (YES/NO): NO